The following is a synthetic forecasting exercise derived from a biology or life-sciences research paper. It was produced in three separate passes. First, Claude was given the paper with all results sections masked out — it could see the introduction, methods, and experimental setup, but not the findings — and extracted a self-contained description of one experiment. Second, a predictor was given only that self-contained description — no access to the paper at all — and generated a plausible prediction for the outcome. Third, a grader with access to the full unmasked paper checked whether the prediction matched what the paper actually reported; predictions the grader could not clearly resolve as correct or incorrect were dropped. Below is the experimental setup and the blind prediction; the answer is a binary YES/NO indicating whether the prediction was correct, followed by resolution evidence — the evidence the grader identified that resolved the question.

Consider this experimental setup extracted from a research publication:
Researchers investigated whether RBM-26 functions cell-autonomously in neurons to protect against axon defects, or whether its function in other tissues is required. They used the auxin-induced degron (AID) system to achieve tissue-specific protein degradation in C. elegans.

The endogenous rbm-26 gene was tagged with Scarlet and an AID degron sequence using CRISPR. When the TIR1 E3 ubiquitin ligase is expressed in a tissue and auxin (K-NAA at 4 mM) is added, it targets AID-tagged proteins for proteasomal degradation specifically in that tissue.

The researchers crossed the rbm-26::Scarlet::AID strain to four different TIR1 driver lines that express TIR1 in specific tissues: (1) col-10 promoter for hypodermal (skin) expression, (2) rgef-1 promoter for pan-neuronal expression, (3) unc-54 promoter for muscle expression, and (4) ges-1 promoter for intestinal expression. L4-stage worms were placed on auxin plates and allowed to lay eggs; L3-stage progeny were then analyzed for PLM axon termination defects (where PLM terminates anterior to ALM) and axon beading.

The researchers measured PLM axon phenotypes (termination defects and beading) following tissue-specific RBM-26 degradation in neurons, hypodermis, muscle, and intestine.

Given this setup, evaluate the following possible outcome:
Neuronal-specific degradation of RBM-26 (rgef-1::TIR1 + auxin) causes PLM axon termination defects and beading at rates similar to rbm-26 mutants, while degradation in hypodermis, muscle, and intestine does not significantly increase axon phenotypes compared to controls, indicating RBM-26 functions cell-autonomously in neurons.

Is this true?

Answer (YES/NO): NO